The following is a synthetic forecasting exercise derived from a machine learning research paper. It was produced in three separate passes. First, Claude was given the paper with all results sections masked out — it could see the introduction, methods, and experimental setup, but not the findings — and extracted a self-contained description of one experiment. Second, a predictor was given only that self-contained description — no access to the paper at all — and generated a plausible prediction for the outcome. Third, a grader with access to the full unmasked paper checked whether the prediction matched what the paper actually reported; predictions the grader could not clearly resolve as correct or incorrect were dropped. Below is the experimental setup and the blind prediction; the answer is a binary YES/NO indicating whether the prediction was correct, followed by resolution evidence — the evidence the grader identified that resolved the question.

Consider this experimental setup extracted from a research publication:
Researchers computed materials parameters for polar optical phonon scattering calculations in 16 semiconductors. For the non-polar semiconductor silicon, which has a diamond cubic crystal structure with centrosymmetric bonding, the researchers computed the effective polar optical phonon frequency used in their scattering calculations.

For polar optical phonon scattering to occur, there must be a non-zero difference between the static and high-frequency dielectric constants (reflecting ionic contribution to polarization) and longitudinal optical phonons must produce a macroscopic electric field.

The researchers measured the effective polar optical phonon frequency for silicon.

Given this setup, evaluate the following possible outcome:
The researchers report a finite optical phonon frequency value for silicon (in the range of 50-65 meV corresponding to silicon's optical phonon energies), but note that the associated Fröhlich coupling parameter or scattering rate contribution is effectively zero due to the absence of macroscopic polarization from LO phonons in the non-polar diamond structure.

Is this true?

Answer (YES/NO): NO